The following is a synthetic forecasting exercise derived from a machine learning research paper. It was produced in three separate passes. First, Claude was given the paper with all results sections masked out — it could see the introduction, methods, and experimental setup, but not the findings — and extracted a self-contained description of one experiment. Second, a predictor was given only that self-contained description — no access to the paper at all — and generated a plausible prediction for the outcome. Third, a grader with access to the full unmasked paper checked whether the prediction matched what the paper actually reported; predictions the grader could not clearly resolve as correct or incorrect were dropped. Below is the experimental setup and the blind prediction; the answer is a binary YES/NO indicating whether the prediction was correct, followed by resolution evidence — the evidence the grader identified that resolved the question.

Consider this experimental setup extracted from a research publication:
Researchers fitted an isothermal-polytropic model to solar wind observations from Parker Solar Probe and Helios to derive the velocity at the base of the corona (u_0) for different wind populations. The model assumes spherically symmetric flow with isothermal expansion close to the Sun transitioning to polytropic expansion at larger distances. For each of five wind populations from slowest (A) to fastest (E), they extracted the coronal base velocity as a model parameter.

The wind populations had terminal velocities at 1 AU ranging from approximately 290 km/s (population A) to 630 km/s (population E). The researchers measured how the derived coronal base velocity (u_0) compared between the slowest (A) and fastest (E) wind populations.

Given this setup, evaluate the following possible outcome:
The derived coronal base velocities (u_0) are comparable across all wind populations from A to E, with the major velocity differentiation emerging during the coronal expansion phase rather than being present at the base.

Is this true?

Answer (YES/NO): NO